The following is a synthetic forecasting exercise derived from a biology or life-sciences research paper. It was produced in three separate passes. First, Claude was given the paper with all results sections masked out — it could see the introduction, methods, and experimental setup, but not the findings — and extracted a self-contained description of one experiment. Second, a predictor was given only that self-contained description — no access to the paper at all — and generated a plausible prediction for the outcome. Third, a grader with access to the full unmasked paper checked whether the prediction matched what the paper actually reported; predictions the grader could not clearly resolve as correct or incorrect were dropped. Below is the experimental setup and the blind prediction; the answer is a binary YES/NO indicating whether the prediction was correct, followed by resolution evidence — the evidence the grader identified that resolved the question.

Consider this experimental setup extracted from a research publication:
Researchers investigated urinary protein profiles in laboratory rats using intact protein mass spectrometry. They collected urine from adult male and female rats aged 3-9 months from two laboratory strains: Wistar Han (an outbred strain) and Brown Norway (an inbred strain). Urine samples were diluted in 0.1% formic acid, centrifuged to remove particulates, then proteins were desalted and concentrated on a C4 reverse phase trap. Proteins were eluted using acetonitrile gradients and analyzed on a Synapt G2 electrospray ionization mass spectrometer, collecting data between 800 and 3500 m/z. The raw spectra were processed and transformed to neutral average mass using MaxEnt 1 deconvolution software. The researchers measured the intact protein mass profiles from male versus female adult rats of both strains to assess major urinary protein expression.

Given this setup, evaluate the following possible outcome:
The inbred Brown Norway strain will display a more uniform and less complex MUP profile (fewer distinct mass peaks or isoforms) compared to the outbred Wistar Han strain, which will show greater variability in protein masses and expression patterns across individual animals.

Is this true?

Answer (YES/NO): NO